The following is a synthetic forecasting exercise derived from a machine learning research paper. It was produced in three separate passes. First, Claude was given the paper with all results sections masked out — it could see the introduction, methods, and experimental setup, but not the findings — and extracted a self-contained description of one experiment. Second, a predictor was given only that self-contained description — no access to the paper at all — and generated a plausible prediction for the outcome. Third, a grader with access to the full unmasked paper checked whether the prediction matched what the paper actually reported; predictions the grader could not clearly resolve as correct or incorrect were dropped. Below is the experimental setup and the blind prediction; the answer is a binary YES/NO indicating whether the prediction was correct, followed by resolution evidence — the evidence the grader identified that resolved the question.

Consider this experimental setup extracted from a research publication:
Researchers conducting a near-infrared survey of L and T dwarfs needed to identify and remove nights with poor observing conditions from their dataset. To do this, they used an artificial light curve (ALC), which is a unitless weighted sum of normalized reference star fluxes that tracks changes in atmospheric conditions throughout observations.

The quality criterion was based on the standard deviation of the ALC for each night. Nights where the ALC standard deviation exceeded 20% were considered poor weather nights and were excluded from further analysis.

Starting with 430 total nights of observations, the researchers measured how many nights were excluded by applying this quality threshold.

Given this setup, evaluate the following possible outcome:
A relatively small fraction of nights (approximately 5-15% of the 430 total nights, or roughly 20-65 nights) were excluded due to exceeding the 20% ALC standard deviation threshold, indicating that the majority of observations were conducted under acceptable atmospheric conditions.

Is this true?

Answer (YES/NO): YES